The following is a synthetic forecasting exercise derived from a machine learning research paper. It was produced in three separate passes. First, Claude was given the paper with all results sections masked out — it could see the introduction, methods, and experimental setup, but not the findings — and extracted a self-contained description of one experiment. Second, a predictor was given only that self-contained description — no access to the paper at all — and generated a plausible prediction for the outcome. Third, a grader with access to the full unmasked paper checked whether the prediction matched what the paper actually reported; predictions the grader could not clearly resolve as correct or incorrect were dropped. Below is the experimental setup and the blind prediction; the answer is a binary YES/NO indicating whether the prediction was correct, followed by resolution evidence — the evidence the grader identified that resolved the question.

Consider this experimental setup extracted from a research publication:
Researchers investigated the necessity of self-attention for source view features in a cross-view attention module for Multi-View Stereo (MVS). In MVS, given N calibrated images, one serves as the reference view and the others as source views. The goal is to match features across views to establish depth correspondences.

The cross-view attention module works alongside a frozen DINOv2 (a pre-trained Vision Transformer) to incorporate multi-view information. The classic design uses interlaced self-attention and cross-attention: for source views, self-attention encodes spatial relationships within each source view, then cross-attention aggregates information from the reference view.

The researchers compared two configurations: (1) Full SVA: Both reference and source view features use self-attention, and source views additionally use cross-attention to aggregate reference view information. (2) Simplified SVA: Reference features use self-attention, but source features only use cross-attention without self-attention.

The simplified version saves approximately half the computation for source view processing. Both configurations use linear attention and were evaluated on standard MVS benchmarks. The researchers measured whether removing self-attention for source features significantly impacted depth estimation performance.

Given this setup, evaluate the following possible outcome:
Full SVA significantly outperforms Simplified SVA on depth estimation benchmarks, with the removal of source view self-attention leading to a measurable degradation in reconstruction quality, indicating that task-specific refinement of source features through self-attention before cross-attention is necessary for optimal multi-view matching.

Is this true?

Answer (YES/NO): NO